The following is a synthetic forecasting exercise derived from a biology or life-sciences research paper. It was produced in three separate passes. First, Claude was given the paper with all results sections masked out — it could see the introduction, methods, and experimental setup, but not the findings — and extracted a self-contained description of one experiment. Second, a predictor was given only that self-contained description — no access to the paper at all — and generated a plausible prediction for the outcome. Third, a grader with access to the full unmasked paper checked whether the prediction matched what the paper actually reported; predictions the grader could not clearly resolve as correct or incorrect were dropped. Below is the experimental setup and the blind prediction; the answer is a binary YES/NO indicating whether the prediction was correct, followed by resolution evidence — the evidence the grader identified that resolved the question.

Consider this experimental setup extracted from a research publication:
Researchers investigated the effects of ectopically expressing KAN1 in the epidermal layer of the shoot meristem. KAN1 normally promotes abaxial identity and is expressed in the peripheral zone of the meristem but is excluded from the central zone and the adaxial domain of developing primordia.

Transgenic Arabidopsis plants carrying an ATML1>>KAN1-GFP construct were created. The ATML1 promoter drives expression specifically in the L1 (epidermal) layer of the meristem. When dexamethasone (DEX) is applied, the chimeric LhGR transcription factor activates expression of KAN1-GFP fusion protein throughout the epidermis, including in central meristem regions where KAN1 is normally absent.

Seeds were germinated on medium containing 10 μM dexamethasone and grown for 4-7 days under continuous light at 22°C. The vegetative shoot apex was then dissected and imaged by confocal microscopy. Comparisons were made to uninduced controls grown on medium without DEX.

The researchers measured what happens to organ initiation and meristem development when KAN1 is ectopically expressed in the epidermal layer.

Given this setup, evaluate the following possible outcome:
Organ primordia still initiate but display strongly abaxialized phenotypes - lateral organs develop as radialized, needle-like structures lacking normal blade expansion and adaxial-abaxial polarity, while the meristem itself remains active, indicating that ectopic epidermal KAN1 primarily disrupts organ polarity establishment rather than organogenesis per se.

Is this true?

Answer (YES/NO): NO